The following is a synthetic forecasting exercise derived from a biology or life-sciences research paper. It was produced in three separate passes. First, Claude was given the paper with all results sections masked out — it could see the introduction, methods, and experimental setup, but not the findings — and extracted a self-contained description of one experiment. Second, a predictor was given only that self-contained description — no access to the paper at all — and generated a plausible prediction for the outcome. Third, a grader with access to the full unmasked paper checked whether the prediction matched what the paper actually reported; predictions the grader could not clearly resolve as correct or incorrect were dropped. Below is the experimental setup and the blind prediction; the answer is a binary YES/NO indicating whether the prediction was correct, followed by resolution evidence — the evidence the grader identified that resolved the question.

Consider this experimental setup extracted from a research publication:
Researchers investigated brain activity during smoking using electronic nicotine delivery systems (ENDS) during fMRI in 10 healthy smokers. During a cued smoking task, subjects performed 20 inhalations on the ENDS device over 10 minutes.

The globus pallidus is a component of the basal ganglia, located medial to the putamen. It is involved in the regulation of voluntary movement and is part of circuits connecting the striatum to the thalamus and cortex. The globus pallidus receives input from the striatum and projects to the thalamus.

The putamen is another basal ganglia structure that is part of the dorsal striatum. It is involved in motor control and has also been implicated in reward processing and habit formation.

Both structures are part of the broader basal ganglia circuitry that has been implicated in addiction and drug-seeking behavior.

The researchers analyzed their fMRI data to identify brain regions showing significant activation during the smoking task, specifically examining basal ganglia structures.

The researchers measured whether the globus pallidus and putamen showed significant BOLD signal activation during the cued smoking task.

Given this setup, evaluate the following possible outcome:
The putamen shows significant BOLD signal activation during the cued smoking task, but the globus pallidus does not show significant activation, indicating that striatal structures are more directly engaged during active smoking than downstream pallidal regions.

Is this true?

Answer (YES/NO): NO